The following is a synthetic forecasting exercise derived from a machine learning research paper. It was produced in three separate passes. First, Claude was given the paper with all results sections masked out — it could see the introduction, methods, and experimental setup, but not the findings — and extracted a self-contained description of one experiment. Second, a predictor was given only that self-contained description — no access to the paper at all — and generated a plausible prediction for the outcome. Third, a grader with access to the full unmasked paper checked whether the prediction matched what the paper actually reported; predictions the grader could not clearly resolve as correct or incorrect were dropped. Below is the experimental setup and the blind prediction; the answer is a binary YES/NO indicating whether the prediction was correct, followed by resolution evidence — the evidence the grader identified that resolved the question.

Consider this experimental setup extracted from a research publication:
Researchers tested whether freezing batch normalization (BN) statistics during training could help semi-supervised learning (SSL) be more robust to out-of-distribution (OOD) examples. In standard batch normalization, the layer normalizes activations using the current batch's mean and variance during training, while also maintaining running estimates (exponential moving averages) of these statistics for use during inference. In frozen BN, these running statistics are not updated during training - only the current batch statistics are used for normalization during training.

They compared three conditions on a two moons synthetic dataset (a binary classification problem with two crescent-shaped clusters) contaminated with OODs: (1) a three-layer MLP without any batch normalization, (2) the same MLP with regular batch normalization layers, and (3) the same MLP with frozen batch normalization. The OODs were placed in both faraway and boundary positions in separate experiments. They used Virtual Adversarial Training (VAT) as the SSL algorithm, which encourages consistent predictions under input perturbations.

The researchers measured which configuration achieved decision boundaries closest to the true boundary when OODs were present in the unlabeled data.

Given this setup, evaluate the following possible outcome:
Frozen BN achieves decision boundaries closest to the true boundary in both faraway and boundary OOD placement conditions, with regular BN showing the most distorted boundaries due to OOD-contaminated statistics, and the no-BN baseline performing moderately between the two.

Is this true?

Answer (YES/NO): NO